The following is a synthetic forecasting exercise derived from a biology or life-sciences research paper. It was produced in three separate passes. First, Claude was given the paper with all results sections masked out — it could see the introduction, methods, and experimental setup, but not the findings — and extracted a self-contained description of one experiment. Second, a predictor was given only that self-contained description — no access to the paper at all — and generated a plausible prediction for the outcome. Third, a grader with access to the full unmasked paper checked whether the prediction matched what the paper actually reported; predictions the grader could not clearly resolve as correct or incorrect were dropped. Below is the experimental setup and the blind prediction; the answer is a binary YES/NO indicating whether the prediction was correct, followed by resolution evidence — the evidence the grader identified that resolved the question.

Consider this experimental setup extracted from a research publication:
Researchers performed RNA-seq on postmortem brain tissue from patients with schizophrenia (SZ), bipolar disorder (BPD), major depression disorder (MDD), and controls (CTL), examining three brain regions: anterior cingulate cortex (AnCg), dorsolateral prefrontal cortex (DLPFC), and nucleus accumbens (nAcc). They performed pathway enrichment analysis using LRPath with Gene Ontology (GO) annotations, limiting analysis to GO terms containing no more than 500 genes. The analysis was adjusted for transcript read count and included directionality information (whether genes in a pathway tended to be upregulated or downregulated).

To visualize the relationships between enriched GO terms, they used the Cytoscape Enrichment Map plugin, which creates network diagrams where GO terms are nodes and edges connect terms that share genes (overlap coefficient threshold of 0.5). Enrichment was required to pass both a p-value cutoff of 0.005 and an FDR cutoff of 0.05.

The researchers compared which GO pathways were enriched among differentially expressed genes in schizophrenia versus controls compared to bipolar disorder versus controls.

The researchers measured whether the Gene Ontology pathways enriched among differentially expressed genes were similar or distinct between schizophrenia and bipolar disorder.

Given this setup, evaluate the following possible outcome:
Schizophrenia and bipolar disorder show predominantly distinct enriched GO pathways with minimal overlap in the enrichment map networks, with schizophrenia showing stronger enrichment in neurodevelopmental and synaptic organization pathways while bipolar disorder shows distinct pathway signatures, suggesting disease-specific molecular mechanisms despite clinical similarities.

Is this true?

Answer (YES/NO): NO